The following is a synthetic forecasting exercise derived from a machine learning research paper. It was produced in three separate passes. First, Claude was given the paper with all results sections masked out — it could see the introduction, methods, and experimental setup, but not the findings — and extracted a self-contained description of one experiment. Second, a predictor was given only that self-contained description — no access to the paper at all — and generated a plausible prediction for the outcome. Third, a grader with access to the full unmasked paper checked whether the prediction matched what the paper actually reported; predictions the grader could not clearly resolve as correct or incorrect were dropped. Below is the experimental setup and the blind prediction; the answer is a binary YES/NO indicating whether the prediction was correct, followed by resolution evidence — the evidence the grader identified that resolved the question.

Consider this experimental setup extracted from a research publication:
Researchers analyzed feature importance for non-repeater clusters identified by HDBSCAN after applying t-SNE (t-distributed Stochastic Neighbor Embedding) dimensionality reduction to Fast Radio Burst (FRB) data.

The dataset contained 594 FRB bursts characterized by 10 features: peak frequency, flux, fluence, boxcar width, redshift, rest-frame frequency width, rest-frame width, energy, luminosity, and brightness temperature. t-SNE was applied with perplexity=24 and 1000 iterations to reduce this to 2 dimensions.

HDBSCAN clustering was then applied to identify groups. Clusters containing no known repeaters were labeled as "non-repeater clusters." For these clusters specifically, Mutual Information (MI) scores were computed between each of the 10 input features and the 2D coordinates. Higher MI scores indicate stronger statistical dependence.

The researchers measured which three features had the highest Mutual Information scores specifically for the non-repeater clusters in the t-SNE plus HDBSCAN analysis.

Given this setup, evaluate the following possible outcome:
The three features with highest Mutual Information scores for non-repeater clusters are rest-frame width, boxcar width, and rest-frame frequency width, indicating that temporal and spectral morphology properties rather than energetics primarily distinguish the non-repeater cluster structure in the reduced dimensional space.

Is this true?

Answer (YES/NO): NO